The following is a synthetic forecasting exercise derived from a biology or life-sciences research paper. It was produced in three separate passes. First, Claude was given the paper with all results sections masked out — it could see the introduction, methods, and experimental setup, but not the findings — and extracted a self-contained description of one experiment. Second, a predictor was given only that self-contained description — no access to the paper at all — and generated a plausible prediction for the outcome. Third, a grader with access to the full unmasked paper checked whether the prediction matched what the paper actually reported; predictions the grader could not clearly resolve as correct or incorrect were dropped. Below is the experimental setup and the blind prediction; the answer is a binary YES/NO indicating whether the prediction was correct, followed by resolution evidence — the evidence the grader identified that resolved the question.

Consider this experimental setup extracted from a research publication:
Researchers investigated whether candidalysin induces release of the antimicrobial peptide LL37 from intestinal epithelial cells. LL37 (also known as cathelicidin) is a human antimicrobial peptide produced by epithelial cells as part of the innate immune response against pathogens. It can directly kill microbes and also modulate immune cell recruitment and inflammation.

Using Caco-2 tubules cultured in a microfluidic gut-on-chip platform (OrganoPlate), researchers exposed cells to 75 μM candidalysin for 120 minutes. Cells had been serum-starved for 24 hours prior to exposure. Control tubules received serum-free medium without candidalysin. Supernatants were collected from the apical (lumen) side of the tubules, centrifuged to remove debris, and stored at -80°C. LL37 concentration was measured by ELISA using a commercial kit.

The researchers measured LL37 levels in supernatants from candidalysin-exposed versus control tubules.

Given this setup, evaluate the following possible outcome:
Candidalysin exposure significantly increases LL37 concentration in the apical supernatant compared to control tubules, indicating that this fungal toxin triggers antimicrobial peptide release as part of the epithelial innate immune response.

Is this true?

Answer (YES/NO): YES